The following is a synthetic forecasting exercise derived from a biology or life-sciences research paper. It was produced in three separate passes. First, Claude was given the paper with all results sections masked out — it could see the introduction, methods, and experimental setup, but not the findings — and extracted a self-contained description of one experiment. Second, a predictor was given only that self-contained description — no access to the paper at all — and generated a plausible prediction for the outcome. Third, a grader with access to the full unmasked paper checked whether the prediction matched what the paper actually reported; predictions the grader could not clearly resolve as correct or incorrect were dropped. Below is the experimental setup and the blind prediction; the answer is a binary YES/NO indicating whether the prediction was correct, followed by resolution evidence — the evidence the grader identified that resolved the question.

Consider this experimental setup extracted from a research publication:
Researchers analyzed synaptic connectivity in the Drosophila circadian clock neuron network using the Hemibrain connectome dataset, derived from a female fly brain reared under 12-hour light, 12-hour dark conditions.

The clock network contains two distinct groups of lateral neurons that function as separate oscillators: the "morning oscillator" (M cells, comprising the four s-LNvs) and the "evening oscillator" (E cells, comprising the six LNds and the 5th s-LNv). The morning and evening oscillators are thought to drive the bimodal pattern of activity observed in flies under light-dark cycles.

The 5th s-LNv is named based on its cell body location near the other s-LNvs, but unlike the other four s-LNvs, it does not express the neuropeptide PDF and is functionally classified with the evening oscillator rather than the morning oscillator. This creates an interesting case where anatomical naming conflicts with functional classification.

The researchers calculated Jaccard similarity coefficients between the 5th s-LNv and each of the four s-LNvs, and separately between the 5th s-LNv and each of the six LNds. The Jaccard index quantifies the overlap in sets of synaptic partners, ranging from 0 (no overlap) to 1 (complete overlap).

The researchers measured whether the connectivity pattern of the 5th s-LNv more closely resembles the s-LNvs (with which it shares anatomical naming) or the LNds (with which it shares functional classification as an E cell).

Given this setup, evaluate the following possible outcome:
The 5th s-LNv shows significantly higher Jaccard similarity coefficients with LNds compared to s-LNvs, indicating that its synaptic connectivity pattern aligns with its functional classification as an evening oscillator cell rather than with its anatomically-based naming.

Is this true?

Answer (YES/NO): YES